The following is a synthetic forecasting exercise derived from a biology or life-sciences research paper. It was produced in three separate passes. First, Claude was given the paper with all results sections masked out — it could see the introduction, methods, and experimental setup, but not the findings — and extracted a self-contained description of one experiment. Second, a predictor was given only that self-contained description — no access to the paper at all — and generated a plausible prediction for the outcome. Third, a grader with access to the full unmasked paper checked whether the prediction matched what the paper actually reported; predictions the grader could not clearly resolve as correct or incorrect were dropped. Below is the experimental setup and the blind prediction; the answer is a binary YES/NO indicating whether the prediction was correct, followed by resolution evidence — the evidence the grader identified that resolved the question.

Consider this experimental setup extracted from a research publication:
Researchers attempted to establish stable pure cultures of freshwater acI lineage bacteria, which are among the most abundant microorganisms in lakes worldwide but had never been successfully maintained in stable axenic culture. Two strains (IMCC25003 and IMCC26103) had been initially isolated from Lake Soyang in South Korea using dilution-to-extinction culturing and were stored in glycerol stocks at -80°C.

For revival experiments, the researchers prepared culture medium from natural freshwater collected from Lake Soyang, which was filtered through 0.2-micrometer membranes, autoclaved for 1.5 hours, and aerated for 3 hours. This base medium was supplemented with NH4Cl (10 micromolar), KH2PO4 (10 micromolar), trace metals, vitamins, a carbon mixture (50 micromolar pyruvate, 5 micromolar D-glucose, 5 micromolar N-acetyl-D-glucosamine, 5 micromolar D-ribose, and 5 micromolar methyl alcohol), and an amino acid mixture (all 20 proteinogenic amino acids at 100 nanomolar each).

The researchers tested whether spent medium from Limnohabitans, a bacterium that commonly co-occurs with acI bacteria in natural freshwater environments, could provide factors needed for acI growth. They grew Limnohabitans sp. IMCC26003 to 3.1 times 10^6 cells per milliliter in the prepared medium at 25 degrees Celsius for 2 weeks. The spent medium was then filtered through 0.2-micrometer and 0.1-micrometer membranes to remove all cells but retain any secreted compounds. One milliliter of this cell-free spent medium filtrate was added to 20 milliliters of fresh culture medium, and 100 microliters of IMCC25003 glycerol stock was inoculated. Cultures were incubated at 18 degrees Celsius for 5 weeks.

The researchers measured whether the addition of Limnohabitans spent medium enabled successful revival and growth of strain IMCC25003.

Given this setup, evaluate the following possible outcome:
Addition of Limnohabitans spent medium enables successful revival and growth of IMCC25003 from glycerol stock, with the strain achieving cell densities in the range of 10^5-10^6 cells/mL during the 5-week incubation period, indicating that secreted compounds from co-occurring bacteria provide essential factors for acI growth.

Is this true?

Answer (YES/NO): NO